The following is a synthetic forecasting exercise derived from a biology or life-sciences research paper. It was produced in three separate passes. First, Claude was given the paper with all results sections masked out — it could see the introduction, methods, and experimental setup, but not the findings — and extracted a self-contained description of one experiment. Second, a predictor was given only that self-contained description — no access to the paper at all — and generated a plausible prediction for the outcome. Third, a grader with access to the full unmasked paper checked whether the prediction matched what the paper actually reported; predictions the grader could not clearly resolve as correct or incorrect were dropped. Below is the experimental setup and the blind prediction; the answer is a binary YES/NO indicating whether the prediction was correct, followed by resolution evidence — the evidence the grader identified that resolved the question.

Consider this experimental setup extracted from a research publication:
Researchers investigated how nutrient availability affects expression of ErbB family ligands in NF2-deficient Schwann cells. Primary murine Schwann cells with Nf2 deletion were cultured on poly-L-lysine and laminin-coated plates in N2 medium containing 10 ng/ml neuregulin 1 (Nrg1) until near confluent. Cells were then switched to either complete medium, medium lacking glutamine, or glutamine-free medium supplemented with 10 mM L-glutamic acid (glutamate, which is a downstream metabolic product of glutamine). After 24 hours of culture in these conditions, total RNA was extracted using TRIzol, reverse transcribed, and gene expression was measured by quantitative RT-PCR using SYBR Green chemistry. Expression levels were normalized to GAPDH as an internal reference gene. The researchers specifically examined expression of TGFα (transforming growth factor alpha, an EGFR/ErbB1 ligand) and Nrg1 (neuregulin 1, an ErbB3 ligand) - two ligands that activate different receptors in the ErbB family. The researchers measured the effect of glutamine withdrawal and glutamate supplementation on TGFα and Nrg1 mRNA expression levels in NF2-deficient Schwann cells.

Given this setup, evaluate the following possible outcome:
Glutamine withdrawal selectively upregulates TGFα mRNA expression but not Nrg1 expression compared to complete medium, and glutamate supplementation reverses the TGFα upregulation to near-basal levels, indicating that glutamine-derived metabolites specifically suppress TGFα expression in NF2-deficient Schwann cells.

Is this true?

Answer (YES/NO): NO